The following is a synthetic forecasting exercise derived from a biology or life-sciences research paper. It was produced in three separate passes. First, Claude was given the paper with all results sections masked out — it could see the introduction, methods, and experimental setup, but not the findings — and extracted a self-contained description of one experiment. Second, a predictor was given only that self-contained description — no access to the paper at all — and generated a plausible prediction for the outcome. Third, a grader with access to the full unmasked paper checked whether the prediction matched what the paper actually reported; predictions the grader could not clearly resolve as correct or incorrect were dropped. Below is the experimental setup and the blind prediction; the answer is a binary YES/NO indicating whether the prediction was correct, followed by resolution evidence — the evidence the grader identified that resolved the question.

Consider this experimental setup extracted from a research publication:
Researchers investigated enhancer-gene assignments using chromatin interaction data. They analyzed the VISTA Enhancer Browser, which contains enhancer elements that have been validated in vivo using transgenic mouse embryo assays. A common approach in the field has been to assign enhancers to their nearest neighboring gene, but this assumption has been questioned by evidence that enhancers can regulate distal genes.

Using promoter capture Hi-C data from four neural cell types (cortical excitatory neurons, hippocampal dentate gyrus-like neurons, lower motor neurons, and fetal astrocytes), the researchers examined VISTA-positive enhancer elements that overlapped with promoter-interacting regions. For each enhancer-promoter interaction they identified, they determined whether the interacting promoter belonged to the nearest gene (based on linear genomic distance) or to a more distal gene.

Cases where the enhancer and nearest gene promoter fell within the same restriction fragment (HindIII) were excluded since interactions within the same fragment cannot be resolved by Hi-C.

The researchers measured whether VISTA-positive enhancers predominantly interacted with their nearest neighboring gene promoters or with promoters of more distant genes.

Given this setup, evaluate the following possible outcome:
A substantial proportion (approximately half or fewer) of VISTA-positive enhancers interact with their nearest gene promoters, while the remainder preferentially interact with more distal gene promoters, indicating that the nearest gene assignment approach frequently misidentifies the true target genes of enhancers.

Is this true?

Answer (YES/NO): YES